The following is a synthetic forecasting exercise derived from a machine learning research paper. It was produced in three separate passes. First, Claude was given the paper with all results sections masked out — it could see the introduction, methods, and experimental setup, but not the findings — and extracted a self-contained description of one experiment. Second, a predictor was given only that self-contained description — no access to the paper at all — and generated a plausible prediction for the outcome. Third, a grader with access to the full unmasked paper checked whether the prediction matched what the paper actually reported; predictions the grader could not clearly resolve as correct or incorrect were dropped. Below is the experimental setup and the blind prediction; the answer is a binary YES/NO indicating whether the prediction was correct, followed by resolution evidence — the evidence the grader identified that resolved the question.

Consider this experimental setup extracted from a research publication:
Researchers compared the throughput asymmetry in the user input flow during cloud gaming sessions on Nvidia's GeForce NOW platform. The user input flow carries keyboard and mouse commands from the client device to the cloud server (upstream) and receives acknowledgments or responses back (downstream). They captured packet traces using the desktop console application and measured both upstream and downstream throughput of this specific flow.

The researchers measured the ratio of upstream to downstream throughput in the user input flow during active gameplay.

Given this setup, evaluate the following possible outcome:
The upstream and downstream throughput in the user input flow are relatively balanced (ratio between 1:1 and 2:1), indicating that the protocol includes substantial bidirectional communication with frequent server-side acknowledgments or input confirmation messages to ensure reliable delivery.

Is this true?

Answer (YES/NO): NO